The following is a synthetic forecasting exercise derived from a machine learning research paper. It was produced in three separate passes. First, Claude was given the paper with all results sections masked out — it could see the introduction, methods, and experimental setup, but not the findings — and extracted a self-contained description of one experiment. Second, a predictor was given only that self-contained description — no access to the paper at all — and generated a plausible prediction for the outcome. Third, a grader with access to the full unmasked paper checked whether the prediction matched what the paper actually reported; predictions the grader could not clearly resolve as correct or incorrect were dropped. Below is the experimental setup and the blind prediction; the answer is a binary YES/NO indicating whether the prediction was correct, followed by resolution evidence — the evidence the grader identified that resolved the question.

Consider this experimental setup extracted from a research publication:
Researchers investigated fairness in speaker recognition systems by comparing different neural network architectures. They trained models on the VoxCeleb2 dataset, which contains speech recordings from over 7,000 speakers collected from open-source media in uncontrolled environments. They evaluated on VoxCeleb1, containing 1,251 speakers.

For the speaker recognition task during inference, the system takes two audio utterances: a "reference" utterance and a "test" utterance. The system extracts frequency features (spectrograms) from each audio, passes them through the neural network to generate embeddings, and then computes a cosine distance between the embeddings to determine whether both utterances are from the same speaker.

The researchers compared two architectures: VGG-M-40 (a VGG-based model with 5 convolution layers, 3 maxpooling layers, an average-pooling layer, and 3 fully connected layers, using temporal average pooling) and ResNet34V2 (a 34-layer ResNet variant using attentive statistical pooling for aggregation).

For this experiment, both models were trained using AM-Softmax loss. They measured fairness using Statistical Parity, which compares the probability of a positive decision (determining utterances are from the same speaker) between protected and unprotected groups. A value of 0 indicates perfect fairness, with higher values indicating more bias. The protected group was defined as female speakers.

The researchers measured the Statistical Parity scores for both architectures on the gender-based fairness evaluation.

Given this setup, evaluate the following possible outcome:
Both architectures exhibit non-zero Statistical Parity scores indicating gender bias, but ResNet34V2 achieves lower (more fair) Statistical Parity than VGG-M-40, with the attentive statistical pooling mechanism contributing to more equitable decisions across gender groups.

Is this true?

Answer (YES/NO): YES